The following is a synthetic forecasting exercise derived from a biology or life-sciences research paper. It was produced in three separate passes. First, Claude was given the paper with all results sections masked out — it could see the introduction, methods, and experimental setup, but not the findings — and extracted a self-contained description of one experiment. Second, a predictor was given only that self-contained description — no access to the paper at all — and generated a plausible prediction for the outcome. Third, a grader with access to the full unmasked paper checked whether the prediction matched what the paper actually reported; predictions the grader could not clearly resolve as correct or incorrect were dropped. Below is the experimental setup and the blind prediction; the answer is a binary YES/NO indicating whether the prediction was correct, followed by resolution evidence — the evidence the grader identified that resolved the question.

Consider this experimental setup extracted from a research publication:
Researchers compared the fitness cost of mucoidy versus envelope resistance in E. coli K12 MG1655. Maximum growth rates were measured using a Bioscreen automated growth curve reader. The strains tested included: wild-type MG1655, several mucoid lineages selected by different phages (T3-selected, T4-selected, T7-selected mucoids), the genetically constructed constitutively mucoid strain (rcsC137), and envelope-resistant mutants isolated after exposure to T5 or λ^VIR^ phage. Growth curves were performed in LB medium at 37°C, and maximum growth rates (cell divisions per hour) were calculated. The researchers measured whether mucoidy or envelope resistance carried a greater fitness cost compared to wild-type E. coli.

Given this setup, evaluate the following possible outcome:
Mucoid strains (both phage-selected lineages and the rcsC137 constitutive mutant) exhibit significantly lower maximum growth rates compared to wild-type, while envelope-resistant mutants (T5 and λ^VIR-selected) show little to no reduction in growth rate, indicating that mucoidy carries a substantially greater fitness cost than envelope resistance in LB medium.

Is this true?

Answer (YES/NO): YES